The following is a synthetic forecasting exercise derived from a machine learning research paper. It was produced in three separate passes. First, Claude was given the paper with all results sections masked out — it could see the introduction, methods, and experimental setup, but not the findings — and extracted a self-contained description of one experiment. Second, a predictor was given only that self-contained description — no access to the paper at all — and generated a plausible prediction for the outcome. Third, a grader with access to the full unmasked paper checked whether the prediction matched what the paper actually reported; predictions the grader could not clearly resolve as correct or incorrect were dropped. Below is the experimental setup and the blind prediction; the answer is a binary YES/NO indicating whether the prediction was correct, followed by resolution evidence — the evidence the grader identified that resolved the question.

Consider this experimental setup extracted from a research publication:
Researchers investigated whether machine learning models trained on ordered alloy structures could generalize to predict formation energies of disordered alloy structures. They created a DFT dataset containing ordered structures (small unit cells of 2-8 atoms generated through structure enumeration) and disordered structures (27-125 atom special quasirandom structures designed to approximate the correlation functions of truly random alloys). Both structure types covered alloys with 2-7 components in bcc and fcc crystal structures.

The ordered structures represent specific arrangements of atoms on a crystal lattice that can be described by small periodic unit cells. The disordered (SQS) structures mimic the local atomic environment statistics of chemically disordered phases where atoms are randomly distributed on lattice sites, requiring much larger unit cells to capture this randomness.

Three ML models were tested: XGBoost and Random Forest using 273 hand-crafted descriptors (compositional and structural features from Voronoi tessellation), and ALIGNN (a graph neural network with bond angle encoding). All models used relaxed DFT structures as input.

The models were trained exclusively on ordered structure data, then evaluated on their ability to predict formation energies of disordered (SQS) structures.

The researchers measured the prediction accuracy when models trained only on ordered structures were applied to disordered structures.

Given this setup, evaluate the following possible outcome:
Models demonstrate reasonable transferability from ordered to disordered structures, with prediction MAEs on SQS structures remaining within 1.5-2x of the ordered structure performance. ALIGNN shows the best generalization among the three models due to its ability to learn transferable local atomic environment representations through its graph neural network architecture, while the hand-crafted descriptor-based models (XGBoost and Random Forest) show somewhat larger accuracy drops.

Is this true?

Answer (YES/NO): NO